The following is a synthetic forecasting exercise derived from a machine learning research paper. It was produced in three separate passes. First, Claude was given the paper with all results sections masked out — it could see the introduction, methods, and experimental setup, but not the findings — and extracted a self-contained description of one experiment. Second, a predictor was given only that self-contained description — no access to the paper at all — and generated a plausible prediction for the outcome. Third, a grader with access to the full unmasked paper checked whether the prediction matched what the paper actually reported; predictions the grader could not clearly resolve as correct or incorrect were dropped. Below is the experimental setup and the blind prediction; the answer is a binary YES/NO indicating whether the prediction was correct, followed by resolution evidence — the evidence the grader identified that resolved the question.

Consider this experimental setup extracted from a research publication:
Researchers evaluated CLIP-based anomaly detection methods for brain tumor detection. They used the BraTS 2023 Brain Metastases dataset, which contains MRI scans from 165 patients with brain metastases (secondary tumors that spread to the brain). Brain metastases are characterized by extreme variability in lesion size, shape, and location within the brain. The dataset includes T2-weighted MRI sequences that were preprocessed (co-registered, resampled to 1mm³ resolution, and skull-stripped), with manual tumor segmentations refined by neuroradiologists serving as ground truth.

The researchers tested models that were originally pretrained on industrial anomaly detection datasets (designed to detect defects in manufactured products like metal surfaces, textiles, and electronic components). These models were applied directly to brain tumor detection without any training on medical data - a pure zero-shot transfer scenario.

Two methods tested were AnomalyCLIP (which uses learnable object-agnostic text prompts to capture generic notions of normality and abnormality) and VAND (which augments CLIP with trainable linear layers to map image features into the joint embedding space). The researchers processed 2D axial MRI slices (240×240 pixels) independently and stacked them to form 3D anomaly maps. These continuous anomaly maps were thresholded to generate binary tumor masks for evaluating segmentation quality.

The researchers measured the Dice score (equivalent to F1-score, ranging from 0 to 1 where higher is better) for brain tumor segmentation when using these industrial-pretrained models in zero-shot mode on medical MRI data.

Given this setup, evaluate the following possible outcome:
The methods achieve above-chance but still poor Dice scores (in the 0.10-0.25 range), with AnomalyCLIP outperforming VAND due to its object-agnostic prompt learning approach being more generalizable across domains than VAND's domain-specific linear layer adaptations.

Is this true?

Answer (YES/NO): NO